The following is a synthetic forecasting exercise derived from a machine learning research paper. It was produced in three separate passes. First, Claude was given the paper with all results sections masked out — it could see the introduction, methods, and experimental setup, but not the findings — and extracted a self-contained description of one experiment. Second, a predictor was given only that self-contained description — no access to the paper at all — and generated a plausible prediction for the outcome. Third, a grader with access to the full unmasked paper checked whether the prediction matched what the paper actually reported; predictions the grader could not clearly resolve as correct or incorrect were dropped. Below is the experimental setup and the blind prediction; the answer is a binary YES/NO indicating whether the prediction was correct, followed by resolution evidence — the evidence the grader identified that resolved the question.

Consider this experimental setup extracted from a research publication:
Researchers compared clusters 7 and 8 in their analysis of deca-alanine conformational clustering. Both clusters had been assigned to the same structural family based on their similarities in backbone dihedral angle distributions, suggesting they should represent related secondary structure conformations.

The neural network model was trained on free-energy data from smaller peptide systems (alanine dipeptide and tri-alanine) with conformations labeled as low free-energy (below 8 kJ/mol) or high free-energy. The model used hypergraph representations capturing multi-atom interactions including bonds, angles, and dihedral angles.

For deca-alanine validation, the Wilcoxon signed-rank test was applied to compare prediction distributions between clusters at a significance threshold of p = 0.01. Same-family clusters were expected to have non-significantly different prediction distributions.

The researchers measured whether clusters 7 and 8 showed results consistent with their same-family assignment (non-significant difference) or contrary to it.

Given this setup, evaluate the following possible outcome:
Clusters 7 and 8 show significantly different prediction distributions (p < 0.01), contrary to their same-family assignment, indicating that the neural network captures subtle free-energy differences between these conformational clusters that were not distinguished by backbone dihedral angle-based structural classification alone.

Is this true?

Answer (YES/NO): YES